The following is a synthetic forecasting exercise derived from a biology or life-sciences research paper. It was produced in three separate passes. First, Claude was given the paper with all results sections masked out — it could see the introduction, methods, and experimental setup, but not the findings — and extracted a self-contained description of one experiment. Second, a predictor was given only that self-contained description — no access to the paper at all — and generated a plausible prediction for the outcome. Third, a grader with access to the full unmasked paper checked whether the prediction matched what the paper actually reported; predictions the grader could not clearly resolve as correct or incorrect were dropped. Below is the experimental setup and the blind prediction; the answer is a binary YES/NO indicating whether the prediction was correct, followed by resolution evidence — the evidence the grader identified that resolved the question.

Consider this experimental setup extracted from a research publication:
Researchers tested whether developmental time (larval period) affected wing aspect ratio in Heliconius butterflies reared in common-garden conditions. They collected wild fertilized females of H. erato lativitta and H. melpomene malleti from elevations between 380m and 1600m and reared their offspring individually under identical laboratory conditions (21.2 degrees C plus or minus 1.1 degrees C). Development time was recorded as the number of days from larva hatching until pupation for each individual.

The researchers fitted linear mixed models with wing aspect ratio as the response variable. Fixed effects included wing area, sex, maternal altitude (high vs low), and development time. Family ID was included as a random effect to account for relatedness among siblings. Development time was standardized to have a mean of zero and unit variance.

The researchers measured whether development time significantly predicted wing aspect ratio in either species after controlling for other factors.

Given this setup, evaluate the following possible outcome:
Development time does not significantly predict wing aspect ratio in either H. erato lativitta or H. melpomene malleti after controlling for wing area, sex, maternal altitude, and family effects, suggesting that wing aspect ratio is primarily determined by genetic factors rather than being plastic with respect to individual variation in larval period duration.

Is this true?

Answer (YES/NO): NO